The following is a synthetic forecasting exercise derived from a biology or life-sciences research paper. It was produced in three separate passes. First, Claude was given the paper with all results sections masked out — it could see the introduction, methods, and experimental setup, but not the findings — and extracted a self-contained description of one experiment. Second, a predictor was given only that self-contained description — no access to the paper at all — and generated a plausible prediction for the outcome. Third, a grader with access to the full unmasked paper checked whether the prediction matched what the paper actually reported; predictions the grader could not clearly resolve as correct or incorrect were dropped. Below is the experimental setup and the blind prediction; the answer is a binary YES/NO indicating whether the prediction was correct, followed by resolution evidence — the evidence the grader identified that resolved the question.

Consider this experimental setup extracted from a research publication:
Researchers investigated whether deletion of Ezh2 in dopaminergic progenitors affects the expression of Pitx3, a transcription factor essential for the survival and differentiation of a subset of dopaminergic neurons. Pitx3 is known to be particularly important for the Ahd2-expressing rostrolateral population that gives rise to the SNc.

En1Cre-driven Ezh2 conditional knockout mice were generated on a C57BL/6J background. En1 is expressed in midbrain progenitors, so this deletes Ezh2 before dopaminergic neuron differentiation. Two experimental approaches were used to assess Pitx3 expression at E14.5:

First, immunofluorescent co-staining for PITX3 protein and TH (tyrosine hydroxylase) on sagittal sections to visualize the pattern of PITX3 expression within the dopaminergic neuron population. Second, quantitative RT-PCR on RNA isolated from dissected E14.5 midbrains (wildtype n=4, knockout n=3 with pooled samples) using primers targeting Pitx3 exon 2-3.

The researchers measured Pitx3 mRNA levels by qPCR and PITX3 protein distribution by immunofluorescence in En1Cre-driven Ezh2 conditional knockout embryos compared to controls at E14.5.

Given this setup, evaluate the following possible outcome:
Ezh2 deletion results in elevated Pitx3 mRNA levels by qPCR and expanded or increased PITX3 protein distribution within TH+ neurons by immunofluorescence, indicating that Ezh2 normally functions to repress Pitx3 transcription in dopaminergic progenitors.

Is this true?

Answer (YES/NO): NO